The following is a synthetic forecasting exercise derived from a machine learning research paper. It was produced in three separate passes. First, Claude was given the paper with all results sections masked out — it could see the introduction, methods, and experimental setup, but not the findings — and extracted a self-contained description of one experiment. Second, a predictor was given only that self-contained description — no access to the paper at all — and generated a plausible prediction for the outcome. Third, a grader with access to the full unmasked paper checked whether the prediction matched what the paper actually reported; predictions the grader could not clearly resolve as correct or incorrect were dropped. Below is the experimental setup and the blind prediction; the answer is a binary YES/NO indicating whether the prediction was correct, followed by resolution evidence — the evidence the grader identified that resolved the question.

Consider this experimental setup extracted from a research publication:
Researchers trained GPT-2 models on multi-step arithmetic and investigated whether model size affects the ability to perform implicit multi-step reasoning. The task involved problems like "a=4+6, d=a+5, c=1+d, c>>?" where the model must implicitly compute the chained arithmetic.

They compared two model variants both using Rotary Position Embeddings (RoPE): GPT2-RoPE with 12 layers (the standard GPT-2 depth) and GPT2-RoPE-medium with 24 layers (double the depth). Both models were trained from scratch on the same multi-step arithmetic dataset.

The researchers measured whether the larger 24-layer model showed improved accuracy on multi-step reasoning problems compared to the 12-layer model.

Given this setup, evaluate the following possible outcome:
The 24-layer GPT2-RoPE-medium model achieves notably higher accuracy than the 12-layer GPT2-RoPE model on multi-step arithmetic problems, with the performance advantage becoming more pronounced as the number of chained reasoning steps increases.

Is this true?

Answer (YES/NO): NO